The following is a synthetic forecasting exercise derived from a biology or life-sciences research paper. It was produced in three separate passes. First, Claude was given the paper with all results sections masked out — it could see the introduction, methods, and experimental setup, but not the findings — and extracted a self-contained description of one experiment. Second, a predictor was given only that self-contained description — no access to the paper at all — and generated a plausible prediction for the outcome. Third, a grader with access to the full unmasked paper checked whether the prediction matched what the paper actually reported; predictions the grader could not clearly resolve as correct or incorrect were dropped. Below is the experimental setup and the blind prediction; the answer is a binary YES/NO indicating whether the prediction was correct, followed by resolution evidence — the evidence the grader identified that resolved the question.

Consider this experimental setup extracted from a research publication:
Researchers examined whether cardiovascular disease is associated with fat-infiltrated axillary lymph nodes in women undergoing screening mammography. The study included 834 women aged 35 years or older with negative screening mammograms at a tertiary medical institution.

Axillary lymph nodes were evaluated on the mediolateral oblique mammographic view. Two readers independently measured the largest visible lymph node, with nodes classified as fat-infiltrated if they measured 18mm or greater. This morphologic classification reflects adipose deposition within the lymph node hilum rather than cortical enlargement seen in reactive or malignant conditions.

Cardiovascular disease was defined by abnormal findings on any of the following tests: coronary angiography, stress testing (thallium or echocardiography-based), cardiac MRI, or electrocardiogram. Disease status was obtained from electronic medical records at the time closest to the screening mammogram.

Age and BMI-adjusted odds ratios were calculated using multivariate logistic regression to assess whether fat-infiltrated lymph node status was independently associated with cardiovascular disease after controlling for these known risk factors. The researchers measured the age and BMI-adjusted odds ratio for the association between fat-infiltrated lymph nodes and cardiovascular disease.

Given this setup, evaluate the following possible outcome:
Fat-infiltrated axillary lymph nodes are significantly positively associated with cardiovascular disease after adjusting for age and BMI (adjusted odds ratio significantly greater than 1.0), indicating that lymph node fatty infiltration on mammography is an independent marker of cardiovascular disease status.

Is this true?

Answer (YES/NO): NO